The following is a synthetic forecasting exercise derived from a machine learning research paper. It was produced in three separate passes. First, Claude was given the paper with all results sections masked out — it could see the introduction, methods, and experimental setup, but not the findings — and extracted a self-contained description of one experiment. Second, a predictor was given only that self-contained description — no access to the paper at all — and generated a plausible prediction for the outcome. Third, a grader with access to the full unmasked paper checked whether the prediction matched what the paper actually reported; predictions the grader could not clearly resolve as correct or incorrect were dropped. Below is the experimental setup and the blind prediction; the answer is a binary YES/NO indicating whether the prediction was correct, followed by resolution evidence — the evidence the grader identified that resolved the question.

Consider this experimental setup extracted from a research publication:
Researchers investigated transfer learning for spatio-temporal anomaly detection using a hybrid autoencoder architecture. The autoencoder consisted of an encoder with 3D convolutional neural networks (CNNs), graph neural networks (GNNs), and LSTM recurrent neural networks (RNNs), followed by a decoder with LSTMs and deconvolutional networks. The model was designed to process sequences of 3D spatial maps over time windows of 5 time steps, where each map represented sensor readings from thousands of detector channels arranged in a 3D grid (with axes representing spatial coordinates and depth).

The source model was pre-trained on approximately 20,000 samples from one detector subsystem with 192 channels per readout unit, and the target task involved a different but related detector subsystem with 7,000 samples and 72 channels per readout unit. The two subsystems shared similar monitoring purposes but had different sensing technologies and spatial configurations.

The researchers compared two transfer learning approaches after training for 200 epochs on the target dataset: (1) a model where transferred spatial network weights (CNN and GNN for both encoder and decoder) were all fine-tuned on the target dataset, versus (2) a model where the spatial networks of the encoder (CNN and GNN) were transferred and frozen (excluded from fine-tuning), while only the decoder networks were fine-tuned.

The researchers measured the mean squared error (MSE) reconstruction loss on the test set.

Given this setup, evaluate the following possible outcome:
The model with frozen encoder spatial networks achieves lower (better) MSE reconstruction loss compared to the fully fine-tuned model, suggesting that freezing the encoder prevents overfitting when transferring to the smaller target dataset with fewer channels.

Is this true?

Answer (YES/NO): YES